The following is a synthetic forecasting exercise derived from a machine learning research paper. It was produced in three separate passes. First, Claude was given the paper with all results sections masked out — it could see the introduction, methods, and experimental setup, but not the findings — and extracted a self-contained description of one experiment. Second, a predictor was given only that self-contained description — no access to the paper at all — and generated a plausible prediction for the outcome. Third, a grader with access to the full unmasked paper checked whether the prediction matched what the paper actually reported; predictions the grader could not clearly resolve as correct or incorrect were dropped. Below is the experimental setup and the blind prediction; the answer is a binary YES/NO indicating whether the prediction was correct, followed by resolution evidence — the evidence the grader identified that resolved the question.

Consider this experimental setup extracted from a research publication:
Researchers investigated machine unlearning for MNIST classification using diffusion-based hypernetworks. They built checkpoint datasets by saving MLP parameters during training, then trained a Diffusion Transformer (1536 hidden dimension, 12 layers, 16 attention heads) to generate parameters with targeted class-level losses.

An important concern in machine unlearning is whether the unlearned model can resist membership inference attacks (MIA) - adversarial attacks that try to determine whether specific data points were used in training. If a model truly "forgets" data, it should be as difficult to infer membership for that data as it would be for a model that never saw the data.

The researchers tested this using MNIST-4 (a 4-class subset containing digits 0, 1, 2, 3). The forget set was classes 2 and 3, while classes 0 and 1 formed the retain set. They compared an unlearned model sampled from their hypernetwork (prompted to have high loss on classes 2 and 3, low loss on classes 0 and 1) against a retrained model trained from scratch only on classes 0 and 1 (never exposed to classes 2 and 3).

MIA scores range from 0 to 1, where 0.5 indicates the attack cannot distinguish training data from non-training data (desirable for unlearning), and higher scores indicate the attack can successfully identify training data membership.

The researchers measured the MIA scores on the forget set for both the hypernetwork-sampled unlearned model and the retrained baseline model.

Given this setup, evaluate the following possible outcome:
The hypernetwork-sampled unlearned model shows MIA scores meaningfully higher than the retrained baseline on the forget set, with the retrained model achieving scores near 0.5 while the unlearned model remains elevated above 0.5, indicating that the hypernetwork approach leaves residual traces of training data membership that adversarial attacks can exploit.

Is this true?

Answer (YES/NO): NO